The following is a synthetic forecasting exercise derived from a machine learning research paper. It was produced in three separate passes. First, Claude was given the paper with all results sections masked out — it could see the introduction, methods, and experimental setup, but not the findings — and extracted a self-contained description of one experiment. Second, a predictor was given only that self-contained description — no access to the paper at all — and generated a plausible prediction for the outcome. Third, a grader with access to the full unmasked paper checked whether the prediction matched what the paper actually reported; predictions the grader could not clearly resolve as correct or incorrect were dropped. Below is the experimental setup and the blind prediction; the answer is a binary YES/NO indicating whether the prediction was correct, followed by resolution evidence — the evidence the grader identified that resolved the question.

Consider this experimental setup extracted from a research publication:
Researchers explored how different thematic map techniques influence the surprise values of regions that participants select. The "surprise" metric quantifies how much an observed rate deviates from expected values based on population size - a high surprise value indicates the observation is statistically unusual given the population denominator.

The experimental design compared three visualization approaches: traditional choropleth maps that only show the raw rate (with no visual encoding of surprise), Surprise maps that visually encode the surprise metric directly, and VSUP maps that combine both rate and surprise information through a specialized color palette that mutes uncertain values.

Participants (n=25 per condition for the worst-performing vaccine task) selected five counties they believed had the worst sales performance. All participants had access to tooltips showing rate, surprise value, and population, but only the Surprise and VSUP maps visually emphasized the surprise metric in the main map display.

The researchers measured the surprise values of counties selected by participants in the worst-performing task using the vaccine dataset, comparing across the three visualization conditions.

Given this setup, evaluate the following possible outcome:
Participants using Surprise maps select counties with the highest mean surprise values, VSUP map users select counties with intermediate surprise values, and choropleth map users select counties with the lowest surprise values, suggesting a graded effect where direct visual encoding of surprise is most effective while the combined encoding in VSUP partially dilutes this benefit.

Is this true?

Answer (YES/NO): NO